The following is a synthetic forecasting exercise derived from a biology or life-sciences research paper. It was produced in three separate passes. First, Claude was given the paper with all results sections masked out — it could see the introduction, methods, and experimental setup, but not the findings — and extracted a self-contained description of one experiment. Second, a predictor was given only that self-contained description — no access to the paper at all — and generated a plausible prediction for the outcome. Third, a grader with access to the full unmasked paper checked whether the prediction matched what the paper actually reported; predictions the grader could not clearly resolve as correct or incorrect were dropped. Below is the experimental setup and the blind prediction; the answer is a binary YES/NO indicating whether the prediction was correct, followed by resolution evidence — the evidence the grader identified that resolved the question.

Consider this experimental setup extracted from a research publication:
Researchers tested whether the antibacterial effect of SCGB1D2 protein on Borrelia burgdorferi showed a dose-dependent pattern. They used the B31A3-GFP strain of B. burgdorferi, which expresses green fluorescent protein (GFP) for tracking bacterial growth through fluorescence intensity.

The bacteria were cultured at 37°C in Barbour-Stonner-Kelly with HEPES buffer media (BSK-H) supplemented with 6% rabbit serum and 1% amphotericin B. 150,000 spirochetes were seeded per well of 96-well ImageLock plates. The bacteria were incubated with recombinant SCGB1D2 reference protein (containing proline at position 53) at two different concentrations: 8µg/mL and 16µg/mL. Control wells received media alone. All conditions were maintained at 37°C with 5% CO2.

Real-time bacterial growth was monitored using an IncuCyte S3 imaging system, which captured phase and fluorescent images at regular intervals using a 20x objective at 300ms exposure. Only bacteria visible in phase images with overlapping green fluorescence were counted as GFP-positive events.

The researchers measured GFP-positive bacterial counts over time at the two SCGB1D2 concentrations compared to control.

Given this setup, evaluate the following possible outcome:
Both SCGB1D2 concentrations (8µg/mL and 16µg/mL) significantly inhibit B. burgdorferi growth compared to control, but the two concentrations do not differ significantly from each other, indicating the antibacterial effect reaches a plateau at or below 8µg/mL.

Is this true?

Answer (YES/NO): NO